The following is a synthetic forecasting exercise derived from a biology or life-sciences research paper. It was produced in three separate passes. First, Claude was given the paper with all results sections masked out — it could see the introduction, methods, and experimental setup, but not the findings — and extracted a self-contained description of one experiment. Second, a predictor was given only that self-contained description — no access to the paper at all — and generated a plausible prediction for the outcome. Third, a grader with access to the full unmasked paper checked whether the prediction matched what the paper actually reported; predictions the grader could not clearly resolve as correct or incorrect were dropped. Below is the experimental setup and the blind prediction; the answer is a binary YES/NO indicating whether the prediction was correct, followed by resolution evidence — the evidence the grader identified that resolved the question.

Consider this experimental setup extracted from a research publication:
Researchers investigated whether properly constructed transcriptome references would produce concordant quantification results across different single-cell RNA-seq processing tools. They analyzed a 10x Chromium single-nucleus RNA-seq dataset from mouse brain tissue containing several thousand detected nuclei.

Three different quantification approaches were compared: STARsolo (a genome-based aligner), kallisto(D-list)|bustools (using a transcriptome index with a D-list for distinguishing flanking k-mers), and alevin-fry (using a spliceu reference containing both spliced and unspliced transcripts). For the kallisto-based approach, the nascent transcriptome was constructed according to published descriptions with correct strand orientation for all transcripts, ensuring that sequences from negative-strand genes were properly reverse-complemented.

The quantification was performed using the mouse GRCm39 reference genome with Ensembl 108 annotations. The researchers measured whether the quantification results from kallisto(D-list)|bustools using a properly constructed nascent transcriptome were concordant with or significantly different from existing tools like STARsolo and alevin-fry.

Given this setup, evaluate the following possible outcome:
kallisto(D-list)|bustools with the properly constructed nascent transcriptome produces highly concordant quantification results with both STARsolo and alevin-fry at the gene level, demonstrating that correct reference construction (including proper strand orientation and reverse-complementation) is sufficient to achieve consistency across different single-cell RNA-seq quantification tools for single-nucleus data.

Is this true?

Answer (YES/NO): YES